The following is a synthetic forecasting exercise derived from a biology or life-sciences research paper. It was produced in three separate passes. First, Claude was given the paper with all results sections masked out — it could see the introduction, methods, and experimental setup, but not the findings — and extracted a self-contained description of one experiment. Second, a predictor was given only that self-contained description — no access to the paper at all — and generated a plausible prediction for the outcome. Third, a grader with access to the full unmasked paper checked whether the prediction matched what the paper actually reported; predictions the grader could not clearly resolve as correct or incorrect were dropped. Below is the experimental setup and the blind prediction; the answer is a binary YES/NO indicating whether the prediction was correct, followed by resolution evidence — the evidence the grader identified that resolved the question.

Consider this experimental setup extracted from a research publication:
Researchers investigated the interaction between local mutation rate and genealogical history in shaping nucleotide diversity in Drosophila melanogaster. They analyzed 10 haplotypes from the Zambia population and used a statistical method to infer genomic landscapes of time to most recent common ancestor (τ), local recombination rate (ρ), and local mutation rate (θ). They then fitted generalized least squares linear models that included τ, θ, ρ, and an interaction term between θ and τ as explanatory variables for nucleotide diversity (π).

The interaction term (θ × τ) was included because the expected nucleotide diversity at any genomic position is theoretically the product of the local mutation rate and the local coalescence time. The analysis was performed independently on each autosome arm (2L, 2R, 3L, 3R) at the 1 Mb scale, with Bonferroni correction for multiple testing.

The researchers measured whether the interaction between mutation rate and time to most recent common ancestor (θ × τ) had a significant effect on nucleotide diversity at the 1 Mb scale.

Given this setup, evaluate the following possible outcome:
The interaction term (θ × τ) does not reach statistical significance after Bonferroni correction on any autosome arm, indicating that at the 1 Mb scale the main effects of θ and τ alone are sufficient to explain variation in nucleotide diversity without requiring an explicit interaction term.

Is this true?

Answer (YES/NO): NO